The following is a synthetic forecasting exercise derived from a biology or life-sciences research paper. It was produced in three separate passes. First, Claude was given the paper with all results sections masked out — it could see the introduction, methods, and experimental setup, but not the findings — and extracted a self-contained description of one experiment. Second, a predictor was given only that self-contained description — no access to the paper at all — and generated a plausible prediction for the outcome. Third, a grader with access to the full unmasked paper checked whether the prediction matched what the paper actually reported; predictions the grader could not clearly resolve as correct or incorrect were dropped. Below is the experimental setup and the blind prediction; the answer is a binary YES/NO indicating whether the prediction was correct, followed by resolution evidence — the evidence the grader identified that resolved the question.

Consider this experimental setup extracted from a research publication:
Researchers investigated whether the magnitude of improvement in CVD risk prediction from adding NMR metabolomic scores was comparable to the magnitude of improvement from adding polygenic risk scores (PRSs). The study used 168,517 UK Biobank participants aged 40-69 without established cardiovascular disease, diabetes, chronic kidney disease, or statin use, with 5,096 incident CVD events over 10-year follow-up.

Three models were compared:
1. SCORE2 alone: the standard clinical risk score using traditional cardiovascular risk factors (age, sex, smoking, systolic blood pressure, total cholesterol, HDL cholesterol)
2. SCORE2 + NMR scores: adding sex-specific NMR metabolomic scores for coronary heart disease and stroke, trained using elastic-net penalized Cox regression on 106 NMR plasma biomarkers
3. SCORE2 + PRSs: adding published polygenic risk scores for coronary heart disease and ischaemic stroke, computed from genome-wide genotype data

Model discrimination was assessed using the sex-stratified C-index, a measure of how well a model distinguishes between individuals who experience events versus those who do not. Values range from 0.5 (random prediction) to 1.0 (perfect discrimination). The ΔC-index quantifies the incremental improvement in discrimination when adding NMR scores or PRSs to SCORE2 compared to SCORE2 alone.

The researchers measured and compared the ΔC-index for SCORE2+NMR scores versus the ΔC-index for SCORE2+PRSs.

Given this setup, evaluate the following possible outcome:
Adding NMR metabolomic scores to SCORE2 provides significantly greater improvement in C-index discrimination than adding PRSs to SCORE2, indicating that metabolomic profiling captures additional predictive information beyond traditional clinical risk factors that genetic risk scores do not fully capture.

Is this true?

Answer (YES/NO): NO